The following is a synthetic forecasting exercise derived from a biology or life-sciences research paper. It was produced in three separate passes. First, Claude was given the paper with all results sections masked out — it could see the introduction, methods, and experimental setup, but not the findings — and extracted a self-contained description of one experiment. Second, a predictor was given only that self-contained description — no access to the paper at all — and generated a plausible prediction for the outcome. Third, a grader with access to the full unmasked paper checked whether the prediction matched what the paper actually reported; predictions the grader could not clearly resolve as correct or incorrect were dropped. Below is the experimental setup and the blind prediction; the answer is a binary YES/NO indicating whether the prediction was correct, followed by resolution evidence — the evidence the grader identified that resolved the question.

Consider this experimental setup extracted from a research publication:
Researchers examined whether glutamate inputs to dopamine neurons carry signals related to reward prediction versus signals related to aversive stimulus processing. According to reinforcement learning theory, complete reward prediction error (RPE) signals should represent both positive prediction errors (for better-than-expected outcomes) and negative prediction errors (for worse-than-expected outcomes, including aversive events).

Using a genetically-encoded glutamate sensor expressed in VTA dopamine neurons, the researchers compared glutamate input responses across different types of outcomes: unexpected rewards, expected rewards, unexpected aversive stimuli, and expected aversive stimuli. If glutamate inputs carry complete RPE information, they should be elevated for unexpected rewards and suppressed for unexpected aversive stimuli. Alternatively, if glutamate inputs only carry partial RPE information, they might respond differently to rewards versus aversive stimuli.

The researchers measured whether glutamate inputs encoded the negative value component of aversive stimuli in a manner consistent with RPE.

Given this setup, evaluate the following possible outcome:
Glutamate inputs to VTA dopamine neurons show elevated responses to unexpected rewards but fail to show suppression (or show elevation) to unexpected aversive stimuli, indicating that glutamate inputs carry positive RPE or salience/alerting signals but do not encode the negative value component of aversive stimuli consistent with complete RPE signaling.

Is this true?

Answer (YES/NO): YES